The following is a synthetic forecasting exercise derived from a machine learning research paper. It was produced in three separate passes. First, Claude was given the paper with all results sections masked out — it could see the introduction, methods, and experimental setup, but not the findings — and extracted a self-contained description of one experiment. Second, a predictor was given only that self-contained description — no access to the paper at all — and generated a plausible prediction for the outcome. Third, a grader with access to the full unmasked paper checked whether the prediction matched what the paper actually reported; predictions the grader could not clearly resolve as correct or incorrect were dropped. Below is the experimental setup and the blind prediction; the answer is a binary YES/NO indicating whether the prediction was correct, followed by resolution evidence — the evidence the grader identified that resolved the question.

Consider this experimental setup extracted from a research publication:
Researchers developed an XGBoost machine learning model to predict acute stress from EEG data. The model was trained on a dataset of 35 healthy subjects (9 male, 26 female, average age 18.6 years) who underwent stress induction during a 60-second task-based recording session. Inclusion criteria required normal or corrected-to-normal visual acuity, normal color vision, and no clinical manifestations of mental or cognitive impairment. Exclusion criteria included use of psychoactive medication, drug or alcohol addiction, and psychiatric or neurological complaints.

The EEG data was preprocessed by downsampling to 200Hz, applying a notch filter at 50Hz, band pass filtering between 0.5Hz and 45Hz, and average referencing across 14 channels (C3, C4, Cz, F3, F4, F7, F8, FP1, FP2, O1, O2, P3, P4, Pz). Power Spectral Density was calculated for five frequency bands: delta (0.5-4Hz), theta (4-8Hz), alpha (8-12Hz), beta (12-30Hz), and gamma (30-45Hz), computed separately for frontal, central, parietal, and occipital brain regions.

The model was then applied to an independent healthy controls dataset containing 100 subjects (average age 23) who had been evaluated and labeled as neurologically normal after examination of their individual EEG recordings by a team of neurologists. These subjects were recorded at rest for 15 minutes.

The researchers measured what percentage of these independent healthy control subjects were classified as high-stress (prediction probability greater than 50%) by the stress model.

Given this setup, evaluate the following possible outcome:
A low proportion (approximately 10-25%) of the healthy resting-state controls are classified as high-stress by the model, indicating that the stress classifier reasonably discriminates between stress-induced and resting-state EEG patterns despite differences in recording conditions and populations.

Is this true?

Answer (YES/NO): NO